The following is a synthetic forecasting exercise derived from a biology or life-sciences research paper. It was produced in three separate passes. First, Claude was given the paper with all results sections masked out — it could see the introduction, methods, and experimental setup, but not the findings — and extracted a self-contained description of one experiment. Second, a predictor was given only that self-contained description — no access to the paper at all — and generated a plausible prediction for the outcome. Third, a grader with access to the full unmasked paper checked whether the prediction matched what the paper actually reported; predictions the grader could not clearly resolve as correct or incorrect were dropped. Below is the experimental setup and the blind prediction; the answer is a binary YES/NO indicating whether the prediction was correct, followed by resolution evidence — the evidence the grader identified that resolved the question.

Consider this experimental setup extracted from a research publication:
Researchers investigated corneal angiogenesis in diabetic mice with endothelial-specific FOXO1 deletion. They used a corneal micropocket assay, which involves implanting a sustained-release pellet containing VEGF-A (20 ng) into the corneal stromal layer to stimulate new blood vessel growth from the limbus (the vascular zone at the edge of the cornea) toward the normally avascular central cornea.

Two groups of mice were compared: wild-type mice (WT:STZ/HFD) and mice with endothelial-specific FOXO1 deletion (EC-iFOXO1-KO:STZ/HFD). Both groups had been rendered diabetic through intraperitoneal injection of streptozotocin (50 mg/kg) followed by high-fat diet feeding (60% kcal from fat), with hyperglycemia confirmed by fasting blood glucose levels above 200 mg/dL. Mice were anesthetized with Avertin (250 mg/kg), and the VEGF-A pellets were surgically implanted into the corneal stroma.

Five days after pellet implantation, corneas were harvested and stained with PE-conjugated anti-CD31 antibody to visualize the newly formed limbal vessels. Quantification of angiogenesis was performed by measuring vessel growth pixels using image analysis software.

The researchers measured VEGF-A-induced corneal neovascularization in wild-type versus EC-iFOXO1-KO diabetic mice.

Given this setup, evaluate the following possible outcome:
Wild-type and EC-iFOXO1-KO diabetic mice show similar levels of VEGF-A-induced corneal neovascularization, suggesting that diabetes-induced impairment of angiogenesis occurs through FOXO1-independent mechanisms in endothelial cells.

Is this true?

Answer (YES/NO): NO